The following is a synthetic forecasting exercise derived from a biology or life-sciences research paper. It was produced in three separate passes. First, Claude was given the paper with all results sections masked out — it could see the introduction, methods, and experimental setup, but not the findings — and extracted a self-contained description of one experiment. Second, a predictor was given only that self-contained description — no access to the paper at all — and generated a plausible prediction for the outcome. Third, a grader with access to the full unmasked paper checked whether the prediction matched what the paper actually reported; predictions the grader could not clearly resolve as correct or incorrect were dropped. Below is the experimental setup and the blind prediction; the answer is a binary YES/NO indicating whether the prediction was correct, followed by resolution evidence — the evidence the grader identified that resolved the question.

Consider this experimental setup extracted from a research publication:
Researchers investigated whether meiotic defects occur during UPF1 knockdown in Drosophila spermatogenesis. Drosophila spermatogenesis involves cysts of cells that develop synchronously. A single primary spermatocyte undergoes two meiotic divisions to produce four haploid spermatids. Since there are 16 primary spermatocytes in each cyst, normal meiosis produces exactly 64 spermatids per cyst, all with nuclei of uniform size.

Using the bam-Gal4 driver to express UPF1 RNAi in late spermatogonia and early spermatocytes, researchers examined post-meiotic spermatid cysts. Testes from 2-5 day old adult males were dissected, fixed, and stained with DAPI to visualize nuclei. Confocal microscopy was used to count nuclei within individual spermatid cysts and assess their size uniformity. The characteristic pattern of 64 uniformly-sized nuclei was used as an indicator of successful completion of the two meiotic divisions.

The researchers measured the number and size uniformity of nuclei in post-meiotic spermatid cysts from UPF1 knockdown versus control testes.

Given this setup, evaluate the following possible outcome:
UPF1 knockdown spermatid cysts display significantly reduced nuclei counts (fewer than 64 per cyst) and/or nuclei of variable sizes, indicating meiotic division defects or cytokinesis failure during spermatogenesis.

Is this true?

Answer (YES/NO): YES